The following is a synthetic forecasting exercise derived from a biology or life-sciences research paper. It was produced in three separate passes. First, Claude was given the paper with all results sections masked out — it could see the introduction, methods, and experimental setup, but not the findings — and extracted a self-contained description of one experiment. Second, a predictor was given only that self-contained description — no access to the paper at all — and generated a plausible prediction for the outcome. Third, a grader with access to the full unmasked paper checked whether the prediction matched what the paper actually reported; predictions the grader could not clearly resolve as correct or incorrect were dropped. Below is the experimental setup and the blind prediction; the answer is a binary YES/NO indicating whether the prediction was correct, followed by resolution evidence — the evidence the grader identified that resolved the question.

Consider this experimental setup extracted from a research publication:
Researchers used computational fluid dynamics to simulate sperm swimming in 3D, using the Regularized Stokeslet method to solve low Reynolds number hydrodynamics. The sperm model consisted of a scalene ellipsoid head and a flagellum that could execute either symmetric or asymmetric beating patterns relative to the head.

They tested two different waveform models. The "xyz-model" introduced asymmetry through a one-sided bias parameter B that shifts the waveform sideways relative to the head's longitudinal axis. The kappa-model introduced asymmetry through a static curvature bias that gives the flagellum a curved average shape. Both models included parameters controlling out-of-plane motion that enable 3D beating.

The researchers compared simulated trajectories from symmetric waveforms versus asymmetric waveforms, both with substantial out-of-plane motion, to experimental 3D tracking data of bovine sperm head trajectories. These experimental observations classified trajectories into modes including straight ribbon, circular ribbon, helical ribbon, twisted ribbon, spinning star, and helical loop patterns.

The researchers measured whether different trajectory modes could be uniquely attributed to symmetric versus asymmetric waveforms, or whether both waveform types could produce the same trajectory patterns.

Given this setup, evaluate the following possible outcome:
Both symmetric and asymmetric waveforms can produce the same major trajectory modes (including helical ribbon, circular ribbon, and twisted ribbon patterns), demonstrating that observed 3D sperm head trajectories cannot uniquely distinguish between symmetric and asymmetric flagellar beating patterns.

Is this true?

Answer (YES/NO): NO